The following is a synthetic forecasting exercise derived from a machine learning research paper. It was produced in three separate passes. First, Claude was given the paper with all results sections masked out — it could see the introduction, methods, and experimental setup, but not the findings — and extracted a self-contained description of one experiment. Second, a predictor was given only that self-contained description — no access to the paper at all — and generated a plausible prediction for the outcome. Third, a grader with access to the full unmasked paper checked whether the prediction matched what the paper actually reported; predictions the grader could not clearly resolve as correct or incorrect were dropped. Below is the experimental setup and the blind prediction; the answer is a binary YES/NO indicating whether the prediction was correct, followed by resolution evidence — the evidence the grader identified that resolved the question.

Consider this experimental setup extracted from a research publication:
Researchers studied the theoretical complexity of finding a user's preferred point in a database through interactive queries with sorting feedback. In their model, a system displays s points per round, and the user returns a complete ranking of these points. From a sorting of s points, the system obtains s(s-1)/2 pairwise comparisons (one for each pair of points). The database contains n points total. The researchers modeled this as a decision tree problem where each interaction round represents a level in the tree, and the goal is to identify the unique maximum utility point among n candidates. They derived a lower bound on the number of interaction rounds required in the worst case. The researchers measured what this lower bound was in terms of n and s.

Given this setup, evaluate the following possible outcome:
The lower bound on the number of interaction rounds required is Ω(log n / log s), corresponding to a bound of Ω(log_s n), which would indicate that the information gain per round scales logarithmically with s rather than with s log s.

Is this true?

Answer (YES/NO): YES